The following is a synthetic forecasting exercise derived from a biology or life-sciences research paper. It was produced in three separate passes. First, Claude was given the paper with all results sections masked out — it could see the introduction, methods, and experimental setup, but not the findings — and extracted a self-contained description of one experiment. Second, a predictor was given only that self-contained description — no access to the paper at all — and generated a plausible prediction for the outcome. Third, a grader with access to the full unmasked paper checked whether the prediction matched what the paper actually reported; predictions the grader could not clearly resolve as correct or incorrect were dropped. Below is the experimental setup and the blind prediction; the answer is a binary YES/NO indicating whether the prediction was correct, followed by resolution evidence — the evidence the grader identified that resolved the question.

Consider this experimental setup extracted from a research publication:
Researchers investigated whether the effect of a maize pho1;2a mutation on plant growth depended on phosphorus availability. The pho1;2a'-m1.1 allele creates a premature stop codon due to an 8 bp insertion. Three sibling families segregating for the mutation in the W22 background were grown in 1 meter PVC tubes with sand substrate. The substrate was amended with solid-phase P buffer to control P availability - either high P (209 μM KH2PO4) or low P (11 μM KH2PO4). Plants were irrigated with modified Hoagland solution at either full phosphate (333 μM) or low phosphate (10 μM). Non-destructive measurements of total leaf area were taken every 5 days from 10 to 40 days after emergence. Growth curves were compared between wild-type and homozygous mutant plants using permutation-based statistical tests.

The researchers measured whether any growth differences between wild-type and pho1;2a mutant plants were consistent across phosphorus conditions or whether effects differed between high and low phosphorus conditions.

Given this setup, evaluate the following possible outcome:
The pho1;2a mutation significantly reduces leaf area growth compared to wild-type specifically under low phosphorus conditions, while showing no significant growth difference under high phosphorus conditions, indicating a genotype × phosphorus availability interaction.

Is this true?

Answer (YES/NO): NO